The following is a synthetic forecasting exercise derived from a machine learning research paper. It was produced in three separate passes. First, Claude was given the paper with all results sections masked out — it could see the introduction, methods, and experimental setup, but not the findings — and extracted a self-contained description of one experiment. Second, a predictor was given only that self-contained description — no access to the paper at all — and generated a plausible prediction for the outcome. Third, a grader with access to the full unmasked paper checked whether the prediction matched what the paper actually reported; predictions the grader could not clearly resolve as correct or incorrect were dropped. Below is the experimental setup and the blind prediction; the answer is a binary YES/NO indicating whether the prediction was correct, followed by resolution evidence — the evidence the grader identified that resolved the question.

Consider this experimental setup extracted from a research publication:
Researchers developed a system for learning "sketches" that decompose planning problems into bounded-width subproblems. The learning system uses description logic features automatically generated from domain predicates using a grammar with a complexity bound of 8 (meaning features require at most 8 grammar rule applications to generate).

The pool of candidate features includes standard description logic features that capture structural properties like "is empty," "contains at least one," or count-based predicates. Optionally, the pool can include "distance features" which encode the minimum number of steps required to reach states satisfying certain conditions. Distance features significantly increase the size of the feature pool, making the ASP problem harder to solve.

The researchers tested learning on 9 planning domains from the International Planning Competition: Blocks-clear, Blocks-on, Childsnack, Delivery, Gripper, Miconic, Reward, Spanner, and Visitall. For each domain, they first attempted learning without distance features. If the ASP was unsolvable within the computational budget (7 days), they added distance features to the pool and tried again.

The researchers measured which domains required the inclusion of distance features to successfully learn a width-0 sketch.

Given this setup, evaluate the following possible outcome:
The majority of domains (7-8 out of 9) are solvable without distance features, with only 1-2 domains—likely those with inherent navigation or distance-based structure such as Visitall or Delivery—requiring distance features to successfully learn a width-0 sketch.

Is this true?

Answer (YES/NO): NO